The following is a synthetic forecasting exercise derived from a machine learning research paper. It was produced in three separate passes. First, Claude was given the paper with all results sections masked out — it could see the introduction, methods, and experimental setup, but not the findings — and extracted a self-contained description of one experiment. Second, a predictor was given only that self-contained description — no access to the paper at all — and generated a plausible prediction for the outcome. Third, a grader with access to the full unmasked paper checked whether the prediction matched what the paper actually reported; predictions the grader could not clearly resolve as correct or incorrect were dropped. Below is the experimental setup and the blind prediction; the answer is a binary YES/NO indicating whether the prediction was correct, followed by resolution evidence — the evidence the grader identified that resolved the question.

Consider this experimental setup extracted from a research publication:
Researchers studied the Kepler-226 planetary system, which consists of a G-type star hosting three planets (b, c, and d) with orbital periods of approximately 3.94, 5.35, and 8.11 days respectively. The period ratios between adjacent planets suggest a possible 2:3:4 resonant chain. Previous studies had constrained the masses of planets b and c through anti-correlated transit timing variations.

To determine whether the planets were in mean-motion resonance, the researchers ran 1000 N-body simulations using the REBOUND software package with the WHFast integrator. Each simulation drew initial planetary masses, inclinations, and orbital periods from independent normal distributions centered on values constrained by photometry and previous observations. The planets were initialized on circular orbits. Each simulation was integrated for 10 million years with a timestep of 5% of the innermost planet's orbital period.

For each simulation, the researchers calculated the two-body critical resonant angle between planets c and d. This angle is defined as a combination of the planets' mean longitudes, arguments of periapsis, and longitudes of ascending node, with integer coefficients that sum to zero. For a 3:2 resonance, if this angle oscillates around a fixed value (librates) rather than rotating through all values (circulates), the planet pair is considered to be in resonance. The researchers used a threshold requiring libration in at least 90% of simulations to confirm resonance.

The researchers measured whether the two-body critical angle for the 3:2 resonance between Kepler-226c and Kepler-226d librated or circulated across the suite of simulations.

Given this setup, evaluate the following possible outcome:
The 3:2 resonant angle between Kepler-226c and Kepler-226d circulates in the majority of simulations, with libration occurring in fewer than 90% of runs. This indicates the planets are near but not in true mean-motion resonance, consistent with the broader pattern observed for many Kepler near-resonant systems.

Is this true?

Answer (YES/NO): NO